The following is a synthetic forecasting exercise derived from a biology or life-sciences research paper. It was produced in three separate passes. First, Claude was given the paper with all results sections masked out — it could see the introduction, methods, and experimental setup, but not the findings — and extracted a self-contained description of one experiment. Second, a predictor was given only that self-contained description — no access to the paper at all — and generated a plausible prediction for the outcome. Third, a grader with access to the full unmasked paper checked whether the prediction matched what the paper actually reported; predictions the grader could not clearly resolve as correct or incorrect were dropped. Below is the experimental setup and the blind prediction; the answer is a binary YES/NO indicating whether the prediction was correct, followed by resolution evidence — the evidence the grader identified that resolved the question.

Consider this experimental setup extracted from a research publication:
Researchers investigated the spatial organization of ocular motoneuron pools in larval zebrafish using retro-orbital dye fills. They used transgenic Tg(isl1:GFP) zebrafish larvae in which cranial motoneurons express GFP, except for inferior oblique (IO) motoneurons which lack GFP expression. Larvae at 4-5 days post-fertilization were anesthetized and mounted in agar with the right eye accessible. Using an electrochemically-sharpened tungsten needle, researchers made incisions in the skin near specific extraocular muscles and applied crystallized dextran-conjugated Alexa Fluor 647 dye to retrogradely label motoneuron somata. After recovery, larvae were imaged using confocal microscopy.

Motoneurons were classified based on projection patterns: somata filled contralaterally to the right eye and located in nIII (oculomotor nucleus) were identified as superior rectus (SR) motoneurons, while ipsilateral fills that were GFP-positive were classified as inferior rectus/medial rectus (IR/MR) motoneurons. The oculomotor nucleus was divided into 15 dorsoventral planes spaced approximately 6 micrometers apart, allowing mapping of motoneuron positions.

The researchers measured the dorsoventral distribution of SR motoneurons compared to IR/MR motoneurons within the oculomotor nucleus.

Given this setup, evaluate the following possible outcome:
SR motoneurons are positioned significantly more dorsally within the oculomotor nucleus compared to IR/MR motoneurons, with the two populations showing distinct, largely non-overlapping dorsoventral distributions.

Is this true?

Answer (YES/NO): NO